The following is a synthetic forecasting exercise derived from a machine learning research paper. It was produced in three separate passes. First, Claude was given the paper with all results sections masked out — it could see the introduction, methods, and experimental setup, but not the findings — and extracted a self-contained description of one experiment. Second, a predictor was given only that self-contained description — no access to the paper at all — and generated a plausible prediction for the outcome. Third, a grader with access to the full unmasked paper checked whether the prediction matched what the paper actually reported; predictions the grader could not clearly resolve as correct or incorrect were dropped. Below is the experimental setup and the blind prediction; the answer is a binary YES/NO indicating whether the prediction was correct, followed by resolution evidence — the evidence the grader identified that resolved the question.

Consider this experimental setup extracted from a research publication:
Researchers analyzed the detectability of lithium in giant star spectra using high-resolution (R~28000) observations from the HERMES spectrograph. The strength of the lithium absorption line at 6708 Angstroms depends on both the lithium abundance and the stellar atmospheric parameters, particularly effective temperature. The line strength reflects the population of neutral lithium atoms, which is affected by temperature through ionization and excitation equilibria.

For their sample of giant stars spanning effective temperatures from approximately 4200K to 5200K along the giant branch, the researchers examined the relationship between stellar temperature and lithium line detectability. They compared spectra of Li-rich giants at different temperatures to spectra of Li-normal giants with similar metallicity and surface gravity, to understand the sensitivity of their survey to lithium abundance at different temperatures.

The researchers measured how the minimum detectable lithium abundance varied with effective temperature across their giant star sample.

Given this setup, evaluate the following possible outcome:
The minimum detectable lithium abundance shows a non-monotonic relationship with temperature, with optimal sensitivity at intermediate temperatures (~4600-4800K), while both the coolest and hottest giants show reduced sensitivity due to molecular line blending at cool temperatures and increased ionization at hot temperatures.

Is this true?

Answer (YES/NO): NO